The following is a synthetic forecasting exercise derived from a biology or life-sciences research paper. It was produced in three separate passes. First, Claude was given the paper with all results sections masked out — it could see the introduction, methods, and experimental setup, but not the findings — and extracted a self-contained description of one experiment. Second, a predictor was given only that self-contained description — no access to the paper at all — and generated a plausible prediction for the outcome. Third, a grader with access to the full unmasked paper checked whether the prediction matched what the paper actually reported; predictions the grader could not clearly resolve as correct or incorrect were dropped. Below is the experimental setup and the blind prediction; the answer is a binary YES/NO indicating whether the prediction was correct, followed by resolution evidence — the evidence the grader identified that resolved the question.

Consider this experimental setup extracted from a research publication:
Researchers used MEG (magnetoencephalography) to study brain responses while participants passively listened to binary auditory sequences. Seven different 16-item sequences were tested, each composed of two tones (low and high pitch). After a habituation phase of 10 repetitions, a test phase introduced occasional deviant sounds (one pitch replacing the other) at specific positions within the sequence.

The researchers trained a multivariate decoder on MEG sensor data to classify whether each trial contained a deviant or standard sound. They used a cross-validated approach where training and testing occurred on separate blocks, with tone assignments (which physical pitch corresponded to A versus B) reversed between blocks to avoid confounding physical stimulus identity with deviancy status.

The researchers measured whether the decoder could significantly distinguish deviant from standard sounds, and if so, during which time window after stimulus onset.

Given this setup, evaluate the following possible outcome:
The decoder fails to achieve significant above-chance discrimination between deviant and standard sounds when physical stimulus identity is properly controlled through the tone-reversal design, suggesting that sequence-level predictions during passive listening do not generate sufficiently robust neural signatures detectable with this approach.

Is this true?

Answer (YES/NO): NO